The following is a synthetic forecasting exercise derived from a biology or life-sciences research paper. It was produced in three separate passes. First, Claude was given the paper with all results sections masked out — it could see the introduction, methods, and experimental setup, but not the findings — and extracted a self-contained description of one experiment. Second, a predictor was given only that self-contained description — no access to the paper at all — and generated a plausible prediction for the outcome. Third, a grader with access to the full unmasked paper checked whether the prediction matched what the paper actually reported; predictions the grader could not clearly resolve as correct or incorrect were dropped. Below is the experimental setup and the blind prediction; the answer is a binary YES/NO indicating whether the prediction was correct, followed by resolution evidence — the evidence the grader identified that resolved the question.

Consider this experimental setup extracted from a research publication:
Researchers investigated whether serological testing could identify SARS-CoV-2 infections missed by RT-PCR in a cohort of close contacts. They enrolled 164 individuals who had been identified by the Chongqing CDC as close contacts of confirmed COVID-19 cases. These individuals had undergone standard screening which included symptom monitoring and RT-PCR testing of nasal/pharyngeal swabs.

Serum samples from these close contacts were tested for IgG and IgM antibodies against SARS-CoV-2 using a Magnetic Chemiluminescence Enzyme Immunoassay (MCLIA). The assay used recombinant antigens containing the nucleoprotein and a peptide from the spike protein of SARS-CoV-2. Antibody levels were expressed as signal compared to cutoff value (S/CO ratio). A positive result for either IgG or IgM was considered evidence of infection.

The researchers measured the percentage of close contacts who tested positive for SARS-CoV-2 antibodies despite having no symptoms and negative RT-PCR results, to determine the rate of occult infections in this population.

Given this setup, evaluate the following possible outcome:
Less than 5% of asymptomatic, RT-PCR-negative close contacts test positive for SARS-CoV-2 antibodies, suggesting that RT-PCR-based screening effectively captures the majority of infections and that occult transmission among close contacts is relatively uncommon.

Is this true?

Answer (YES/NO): YES